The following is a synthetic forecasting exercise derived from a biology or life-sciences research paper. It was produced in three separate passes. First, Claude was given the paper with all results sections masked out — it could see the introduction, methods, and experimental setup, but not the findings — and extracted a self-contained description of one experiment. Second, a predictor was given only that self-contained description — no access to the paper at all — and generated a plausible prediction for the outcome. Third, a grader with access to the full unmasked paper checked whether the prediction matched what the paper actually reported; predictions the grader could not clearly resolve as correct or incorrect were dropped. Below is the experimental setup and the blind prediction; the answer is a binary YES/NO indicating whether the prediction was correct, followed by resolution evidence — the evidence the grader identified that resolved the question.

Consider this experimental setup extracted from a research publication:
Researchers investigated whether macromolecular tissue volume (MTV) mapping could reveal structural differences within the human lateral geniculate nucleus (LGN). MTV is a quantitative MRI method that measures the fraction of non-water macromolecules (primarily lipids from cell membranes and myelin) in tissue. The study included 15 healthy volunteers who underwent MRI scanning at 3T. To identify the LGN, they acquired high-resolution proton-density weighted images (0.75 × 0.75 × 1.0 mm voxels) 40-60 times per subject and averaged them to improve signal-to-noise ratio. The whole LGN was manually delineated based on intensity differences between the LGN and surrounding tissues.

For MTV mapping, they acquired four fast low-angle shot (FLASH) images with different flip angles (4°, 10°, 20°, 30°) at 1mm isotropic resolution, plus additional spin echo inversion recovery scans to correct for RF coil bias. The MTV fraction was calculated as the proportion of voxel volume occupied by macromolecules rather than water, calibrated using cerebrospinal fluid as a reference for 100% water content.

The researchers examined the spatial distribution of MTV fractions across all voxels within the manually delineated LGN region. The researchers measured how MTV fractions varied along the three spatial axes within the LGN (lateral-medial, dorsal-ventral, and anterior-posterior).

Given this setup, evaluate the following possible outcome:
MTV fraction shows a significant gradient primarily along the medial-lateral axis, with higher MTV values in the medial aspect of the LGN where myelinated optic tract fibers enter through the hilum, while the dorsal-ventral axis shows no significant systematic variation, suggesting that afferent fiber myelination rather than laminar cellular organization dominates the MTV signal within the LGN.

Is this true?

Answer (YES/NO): NO